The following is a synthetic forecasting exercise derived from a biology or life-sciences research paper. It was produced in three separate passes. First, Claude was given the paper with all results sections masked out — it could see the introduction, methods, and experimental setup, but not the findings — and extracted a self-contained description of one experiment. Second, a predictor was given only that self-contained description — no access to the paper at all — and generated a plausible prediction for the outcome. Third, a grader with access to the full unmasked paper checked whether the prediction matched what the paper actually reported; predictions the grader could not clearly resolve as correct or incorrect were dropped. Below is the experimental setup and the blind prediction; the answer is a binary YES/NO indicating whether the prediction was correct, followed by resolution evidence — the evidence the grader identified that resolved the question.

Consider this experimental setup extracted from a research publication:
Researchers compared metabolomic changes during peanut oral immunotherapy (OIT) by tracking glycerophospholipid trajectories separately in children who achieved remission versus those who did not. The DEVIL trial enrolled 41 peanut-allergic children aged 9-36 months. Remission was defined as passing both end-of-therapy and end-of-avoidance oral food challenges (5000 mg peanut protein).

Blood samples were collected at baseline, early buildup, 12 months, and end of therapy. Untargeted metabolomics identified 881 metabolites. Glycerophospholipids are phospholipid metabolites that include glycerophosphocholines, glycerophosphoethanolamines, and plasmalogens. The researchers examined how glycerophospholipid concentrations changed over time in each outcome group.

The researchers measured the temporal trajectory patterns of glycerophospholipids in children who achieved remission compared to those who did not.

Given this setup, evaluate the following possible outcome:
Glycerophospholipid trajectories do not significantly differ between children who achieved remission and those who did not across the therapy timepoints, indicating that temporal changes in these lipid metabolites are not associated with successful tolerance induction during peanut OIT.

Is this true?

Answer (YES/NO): NO